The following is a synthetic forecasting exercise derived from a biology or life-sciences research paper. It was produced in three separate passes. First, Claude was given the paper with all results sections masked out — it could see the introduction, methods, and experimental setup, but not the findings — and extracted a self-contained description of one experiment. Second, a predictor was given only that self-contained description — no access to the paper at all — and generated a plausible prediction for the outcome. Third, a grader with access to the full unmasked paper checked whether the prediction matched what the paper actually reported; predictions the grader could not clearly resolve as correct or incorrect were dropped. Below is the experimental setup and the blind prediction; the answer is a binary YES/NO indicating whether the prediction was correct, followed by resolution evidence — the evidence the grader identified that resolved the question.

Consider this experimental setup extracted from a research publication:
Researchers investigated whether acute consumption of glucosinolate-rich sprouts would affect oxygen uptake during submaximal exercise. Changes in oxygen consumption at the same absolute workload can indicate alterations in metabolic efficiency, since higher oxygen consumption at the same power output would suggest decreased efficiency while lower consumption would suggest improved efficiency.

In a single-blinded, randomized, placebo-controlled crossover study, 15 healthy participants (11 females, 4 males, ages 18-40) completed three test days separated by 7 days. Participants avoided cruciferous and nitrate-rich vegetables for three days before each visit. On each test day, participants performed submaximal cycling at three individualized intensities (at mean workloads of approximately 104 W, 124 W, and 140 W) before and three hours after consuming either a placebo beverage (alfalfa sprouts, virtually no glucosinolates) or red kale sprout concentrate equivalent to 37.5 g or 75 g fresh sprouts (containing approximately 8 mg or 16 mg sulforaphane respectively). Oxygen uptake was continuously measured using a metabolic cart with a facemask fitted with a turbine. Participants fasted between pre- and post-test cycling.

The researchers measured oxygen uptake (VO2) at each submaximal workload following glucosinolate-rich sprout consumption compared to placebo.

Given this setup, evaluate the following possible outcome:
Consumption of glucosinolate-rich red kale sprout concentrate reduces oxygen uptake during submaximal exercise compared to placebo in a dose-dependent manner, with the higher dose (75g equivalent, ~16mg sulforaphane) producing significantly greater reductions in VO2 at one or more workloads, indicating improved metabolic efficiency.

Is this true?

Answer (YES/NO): NO